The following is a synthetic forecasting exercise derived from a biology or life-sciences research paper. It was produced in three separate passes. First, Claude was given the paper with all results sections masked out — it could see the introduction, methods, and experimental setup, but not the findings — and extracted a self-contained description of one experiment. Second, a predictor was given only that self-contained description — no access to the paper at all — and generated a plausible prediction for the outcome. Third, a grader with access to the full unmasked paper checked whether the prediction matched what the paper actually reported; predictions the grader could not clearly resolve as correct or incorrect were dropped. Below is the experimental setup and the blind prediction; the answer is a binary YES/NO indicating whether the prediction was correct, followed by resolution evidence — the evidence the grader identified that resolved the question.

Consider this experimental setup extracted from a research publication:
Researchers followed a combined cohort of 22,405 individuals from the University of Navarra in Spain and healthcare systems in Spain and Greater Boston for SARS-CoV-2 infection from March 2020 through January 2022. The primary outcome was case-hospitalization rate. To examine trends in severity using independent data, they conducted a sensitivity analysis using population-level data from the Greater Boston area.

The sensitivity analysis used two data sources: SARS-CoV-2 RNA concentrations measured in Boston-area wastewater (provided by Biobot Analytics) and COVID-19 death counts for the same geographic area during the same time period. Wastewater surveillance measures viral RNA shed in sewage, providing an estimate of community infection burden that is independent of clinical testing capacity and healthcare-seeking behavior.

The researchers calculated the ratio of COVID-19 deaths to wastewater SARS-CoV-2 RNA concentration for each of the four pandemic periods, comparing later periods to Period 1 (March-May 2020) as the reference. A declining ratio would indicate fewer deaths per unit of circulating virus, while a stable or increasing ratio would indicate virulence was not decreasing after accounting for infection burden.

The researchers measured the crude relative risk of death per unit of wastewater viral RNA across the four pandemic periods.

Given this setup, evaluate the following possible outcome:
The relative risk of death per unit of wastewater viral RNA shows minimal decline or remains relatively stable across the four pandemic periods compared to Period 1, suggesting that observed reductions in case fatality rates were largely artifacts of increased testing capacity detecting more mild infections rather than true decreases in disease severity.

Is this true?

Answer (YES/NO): NO